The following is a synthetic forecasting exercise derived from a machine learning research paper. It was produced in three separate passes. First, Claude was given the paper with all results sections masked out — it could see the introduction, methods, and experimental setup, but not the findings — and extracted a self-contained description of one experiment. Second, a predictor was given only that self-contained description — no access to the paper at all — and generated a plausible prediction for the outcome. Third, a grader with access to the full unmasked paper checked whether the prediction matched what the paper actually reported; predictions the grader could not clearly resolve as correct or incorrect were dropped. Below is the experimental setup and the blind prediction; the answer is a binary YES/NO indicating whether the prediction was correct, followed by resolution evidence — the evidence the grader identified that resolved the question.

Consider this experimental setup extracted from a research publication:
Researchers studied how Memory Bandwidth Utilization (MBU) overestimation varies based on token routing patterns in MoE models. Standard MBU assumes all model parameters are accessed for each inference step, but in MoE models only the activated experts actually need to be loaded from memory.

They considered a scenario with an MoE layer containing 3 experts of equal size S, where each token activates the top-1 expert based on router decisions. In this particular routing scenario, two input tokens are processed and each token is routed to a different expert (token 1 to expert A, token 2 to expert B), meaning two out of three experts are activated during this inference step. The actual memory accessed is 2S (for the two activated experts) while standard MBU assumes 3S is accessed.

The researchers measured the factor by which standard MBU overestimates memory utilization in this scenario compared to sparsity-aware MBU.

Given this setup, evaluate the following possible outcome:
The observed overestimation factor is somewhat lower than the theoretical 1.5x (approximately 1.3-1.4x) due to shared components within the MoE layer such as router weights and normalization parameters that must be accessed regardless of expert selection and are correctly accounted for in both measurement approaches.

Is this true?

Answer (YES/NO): NO